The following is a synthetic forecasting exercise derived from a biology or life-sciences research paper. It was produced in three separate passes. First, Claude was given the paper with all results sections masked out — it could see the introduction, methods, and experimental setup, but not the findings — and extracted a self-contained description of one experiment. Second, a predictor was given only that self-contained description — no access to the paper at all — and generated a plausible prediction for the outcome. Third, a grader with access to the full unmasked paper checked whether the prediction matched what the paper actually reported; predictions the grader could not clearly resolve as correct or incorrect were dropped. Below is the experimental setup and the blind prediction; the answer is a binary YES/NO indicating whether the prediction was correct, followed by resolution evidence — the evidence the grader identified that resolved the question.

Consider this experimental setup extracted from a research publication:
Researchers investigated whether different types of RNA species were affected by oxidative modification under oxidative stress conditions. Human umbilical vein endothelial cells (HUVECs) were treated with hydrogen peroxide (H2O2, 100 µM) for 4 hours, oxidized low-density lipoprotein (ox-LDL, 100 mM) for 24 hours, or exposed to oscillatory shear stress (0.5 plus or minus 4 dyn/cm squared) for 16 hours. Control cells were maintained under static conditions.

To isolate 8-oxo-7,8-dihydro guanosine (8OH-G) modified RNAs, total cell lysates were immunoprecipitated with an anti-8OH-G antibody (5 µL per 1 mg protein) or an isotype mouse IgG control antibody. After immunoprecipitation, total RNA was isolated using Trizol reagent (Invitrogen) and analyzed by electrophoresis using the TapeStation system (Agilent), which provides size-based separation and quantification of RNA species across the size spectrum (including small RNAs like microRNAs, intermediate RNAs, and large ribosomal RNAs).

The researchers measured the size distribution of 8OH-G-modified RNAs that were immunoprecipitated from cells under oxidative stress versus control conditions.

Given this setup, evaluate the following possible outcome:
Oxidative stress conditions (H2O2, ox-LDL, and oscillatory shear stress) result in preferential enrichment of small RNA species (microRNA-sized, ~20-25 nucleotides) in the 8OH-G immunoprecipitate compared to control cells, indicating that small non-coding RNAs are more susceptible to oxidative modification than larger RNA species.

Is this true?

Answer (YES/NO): YES